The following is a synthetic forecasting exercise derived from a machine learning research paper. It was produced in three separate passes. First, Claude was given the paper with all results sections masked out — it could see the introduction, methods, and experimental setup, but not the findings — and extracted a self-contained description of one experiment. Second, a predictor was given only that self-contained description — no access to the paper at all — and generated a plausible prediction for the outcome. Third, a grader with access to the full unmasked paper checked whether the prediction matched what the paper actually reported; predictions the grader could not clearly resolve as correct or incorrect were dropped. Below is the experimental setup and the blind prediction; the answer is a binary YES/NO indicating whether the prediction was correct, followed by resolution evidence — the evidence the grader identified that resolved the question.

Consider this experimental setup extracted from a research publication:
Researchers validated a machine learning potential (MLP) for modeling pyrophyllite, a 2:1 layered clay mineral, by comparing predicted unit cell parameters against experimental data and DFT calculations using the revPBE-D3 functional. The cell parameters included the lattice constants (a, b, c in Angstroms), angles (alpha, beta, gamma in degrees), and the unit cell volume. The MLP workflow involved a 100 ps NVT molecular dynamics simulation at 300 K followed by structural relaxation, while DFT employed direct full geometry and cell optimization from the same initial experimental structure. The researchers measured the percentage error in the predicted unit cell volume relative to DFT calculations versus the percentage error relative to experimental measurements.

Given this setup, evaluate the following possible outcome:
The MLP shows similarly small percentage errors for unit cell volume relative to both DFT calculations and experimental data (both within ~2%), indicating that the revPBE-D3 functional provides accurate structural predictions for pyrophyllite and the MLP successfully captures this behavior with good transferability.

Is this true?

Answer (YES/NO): YES